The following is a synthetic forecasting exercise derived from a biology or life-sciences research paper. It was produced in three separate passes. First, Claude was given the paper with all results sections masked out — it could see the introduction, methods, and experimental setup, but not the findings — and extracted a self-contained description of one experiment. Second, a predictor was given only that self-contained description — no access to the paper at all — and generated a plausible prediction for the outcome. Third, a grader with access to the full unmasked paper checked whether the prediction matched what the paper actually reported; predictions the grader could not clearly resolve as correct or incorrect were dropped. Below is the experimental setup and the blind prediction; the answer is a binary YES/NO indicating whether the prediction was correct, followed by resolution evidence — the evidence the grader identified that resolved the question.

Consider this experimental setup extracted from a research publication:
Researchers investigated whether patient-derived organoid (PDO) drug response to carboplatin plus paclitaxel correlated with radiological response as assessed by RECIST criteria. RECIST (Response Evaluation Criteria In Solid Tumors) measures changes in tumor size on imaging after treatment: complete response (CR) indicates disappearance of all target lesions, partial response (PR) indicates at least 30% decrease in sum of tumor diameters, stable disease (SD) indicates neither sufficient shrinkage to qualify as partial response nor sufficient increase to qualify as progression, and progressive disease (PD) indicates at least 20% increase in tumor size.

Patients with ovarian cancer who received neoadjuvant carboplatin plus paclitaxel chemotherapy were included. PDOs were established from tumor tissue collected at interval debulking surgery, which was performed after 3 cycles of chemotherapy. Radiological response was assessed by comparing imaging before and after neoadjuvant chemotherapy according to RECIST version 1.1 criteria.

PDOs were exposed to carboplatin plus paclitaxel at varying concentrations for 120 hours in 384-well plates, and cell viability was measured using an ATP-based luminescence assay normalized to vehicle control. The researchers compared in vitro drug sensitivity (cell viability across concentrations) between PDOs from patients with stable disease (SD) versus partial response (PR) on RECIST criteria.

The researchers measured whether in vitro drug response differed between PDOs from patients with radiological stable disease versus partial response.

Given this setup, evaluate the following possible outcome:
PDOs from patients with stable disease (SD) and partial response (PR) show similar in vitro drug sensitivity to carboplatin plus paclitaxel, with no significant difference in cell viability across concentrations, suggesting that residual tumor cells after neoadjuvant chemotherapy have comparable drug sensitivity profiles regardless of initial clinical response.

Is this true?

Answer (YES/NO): NO